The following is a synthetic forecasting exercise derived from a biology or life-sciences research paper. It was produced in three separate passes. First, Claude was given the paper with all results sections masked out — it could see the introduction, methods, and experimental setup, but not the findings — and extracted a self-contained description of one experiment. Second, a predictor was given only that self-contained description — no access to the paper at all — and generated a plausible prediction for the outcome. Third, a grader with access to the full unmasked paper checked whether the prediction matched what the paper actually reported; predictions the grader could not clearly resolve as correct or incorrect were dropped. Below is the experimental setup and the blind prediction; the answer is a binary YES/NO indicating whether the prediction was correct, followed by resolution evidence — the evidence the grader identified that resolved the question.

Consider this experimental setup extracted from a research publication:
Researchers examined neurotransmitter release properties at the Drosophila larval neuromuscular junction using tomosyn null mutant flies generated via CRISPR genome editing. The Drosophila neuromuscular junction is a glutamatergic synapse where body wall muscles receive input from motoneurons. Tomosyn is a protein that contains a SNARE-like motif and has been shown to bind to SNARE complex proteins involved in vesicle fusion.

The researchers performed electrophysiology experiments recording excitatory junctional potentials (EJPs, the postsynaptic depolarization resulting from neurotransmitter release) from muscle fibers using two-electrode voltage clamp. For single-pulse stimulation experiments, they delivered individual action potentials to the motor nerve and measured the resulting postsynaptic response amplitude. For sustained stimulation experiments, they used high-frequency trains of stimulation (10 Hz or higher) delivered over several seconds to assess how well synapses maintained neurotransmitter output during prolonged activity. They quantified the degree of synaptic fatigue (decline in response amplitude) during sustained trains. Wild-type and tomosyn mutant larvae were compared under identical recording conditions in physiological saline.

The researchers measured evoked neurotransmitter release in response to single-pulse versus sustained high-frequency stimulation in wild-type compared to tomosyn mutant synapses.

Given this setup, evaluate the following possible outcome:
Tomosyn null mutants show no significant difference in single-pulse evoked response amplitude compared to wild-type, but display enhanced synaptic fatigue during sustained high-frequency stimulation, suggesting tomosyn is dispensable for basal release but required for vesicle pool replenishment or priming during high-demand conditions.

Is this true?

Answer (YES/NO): NO